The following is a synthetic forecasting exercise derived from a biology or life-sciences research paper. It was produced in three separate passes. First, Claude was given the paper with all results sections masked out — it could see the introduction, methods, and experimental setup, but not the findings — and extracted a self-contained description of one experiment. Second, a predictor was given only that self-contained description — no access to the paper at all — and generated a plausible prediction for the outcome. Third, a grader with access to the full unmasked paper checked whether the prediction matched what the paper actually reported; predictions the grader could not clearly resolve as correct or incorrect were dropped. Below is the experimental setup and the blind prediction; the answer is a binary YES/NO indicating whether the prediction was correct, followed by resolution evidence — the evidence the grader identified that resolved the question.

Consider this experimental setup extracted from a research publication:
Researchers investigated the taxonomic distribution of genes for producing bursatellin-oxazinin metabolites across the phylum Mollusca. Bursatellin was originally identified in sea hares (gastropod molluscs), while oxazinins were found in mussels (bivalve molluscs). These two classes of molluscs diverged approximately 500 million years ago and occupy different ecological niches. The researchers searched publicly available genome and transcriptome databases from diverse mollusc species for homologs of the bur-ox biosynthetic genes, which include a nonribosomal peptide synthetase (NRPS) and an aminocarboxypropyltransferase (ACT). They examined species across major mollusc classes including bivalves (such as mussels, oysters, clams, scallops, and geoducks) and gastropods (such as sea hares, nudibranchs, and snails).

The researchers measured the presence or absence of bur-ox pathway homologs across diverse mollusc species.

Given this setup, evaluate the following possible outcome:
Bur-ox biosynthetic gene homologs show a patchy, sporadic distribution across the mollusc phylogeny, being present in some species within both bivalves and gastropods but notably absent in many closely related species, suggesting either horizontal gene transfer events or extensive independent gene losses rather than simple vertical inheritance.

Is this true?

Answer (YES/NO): NO